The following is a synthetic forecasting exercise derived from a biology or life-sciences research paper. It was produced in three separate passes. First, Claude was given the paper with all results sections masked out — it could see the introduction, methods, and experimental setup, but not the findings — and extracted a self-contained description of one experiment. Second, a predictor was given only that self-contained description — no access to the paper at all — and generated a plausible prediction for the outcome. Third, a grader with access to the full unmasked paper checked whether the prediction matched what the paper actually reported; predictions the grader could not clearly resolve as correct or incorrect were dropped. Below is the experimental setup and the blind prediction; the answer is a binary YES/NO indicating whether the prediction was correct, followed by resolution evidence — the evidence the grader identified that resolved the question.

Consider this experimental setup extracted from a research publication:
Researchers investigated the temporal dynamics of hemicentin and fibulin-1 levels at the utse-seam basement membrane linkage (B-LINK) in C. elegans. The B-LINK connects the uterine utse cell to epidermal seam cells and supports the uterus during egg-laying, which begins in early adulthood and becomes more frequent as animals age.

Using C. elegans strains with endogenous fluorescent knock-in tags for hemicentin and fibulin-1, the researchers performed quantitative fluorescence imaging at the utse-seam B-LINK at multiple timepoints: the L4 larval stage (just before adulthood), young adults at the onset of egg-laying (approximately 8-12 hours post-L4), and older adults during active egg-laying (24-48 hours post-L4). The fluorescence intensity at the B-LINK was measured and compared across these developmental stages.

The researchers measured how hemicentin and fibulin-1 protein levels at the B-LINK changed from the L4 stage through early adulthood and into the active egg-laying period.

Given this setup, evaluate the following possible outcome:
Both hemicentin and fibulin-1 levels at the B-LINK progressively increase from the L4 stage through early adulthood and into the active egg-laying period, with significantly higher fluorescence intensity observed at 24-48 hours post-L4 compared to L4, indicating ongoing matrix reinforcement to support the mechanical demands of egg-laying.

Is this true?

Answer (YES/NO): NO